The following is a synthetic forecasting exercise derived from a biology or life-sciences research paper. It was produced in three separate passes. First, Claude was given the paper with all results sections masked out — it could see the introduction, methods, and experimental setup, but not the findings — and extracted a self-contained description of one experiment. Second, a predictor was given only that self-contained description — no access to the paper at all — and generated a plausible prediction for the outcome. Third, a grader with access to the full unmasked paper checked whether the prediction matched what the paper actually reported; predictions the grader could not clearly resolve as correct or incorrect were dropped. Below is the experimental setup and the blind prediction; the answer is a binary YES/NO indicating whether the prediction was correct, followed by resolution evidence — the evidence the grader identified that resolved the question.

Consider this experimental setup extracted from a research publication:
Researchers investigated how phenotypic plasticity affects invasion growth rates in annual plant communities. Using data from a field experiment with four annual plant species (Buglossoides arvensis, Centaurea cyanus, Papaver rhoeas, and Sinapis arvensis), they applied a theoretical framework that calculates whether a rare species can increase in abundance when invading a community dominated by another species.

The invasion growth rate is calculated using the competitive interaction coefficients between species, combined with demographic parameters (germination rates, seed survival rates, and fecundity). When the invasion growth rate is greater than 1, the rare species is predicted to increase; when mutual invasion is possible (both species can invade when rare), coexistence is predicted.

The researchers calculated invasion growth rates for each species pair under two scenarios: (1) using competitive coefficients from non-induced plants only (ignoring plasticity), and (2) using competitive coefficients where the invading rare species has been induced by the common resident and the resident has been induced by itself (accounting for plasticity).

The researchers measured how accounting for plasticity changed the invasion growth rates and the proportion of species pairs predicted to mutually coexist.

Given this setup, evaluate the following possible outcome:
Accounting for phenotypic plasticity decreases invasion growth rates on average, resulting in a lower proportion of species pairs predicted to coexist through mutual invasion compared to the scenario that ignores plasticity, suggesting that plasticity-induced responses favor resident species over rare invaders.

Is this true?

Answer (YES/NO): YES